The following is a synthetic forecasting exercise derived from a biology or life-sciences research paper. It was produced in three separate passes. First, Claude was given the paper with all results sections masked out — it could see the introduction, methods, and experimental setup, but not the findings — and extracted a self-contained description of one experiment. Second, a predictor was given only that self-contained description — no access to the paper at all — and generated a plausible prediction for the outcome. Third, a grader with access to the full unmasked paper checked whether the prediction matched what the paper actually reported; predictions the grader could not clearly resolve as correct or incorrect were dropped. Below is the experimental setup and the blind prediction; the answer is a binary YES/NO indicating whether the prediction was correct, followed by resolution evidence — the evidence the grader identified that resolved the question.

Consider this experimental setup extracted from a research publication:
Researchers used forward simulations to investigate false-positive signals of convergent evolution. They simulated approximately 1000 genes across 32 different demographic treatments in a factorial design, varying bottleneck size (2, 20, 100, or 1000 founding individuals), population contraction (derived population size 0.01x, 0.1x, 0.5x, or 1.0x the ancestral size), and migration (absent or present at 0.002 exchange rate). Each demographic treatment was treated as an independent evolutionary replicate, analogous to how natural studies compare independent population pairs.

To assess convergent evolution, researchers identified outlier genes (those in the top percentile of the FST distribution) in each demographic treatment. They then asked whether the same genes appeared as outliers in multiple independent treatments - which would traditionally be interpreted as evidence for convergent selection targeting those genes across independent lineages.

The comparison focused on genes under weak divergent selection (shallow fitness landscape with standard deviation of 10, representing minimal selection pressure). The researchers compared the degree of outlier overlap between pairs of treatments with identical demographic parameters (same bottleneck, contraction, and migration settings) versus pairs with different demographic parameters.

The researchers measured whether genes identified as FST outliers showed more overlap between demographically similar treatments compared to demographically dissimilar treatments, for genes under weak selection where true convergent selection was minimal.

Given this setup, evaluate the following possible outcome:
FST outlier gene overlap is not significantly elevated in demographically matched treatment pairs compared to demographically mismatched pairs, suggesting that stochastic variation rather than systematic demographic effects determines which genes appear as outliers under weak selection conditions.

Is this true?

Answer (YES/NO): NO